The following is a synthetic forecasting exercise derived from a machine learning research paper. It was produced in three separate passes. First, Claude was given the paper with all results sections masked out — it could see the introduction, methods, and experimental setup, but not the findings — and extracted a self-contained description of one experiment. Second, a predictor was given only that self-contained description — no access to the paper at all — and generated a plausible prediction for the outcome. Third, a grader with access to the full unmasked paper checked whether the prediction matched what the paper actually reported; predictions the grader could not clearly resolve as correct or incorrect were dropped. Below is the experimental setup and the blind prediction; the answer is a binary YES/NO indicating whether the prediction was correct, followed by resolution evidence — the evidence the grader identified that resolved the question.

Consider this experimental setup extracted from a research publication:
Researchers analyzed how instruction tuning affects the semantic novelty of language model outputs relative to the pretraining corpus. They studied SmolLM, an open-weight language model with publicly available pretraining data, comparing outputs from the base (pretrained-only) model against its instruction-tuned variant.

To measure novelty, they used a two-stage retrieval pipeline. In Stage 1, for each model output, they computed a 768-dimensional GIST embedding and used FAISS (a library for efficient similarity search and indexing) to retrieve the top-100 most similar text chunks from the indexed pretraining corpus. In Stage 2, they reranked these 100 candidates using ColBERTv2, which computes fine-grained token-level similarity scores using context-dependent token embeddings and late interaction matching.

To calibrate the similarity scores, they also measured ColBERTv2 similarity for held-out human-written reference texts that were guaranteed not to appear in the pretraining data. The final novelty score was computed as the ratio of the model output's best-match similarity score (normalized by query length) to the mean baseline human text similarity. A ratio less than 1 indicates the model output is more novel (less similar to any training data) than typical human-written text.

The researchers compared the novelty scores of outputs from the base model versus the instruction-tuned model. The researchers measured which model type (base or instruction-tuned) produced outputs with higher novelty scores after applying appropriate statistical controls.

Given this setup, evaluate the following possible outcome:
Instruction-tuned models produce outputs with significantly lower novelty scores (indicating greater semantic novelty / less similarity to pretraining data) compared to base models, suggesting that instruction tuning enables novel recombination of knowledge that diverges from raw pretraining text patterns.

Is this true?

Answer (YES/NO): YES